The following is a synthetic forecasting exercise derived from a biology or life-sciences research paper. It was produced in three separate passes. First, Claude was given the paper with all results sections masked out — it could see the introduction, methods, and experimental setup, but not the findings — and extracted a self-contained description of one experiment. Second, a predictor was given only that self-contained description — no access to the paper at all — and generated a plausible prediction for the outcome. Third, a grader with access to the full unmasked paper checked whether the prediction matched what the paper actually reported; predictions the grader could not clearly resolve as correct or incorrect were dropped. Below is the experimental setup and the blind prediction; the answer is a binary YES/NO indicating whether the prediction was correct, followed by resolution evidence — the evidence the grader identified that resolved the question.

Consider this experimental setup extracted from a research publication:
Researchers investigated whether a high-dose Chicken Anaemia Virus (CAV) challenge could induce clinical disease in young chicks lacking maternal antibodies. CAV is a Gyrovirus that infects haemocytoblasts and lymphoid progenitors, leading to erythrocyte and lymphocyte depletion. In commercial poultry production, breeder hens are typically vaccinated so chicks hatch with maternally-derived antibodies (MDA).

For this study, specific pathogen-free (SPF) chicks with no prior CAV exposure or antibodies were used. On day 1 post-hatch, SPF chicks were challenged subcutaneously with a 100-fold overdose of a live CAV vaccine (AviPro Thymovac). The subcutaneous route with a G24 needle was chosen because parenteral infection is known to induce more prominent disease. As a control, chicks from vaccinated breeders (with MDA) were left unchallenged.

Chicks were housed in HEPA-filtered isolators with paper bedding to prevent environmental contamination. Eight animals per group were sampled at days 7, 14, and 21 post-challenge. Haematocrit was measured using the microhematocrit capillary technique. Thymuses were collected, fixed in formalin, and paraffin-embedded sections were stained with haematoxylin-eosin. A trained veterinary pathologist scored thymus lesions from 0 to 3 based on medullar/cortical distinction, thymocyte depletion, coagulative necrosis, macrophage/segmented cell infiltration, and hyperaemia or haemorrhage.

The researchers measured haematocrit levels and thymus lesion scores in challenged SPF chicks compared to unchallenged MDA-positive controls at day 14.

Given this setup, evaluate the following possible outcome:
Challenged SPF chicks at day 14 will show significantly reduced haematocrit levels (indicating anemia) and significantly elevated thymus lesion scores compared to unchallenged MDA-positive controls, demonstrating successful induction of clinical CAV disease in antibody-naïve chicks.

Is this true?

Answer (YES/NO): YES